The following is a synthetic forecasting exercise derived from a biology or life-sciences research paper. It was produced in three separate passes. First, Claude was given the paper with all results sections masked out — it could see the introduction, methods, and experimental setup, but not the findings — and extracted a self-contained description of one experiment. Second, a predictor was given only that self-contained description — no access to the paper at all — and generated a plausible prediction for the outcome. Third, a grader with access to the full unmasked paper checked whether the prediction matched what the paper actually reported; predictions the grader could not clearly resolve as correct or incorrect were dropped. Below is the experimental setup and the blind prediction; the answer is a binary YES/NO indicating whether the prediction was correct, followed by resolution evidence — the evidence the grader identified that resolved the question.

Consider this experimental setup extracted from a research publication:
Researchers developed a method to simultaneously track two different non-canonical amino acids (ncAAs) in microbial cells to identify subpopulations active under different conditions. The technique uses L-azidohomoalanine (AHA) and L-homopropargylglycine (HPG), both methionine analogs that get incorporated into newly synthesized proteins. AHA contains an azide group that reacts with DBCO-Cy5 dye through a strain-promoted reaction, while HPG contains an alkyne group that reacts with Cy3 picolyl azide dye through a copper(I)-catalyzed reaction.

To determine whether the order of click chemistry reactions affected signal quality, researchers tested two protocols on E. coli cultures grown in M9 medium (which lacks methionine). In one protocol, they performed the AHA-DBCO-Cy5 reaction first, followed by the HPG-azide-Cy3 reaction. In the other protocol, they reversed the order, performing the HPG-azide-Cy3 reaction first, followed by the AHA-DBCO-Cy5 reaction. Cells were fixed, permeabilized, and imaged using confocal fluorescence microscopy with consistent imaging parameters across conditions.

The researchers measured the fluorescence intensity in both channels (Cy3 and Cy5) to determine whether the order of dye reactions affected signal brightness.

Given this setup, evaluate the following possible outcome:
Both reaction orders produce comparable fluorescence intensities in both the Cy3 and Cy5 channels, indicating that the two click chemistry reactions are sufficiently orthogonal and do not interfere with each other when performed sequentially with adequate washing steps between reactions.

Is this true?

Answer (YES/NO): NO